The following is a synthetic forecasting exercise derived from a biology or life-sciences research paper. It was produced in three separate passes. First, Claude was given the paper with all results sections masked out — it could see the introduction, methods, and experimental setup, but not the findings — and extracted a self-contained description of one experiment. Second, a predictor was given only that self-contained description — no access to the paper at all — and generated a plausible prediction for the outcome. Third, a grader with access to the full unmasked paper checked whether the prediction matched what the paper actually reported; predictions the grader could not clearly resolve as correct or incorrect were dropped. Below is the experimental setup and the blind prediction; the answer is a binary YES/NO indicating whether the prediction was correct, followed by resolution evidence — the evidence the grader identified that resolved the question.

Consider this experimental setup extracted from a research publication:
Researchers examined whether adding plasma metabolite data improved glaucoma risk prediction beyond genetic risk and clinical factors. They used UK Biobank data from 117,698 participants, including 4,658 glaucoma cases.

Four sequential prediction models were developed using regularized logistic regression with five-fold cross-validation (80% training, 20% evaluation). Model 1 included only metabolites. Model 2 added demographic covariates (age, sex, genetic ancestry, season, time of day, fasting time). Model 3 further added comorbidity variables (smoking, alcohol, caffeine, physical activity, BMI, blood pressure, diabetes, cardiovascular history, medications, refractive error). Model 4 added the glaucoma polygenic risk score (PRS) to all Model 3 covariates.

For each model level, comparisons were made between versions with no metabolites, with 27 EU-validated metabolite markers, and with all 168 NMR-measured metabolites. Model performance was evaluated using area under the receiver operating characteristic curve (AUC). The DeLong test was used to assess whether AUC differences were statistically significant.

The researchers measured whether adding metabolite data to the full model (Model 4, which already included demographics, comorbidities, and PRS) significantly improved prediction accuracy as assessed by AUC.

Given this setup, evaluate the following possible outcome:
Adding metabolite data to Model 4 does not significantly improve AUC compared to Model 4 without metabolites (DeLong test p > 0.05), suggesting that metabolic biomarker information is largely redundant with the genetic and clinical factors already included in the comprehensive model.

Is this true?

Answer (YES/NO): NO